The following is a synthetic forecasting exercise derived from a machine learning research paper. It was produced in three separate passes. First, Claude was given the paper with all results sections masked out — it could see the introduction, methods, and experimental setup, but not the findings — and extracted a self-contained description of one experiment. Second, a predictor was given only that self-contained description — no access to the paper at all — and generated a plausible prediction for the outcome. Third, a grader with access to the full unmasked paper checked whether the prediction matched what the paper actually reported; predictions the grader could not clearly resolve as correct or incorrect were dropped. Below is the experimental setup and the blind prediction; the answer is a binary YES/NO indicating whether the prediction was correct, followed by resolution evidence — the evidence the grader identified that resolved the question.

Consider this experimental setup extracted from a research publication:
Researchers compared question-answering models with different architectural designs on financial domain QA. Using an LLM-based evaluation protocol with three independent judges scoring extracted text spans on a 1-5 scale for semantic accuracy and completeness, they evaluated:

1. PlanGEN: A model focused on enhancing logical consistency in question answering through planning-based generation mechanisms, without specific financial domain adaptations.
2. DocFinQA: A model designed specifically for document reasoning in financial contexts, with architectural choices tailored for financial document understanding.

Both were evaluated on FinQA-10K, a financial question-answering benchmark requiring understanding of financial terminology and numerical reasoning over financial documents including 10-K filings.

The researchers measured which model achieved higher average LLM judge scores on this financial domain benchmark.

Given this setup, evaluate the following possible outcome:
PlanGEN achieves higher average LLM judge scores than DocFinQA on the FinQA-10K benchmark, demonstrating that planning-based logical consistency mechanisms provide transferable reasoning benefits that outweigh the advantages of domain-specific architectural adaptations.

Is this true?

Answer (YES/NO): YES